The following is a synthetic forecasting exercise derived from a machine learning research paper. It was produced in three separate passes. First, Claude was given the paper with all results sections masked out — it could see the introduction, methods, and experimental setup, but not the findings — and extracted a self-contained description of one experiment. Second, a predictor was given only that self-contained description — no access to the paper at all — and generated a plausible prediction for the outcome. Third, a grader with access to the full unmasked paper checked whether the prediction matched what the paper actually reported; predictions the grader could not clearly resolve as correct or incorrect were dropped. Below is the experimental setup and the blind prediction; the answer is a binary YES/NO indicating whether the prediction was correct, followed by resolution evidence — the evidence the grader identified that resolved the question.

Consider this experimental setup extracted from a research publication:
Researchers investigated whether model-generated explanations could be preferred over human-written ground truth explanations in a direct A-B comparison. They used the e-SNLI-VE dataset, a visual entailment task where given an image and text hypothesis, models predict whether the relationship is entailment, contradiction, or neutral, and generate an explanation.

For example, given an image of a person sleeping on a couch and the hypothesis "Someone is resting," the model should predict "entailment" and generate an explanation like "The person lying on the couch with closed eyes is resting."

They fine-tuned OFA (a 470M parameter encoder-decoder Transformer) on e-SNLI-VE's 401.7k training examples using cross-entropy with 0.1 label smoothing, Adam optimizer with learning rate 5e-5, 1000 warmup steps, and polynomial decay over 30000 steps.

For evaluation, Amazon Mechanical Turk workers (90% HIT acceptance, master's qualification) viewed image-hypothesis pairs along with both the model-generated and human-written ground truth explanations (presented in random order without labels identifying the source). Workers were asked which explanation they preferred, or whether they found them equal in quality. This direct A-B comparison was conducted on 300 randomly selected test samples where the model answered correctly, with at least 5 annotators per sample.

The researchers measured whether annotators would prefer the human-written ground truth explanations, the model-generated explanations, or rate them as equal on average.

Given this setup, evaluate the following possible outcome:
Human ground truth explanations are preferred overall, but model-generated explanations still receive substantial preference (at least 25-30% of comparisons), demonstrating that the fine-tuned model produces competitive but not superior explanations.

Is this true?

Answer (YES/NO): NO